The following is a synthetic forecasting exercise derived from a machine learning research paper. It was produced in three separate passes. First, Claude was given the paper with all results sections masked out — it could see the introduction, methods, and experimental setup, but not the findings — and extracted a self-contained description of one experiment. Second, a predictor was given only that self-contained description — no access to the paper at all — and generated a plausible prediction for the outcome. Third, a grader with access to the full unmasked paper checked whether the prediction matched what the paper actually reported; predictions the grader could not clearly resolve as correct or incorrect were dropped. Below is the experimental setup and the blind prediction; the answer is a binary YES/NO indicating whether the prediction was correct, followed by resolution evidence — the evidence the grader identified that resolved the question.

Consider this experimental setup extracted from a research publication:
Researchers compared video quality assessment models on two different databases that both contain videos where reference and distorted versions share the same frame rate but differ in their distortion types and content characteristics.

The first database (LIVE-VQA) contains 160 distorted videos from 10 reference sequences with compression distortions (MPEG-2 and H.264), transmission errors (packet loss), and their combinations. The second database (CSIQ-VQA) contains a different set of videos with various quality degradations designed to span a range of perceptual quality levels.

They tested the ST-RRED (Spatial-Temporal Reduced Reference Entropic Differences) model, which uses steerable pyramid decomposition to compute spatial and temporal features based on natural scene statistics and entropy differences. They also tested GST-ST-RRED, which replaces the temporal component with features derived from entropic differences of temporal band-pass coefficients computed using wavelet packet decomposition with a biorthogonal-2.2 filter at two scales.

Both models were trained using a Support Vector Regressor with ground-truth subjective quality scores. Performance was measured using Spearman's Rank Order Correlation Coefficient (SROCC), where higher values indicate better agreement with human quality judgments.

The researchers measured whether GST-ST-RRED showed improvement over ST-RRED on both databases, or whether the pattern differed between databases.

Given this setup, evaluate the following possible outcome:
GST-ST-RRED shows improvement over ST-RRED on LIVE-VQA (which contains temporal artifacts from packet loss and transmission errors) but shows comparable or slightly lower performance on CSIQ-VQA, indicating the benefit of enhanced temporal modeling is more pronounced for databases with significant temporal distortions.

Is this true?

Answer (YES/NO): NO